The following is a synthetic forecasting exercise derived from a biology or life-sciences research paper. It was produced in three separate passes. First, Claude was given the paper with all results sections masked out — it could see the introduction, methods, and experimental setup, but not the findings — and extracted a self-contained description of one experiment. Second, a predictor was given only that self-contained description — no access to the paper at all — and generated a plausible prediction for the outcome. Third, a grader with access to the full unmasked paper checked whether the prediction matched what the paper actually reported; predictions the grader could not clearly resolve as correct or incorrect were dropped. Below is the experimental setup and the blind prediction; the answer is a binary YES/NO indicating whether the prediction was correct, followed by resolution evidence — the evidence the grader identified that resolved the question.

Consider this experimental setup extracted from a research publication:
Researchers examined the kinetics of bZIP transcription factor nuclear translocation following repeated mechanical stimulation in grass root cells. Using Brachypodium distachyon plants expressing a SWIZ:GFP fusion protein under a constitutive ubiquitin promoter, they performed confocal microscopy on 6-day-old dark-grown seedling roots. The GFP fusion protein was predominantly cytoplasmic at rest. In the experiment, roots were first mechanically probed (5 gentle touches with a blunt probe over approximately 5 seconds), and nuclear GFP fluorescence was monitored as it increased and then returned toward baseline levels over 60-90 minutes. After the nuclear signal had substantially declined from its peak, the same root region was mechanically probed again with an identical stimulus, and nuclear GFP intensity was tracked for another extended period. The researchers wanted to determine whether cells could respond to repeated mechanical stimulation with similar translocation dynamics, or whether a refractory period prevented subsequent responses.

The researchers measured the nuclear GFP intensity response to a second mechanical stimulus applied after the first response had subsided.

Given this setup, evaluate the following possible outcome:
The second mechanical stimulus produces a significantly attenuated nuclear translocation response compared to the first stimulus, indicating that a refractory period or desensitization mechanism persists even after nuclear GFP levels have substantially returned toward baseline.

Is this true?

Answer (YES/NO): NO